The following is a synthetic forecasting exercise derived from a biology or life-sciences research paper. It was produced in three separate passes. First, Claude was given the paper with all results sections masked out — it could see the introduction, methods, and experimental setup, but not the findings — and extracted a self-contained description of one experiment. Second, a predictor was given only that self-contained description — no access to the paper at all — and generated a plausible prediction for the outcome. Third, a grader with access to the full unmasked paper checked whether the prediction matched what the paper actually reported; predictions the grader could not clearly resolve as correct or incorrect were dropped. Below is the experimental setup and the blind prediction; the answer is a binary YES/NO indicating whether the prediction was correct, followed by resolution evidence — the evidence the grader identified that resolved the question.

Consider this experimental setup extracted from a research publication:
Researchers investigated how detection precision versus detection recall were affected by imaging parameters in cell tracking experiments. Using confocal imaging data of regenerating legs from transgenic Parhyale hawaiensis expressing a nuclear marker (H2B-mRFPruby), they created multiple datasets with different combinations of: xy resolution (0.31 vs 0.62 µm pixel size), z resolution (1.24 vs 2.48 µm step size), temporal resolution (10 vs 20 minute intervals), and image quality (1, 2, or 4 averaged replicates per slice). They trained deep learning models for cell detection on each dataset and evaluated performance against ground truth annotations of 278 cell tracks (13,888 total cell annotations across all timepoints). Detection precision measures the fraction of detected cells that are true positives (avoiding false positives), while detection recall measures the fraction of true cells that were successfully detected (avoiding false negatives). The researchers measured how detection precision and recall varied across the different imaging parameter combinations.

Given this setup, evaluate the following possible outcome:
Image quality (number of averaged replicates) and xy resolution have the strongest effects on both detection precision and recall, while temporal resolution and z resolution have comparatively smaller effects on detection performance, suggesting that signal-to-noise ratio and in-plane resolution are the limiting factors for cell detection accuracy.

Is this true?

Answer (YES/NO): NO